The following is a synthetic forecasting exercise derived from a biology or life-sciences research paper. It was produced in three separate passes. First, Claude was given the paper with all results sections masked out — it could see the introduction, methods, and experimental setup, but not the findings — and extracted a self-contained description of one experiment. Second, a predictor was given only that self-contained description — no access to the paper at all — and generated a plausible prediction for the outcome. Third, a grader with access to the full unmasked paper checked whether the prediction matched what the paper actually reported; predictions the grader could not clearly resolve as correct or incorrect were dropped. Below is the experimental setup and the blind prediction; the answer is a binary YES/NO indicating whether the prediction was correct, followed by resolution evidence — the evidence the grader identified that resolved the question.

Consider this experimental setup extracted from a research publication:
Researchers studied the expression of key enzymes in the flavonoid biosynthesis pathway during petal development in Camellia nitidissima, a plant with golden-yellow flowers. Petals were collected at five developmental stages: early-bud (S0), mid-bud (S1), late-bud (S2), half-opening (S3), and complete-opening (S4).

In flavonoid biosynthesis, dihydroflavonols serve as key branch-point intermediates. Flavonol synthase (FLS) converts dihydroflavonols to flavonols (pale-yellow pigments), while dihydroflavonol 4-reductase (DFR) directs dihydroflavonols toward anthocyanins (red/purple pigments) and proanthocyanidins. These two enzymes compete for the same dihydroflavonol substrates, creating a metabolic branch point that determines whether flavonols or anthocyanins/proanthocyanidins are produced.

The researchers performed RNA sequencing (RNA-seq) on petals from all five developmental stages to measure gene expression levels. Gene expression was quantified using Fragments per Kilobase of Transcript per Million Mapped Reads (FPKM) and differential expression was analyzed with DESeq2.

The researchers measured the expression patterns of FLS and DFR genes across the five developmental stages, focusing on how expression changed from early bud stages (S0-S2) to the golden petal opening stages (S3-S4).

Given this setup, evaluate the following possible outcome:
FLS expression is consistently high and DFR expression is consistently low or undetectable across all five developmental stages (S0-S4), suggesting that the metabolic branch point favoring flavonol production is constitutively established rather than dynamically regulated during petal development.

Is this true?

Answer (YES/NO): NO